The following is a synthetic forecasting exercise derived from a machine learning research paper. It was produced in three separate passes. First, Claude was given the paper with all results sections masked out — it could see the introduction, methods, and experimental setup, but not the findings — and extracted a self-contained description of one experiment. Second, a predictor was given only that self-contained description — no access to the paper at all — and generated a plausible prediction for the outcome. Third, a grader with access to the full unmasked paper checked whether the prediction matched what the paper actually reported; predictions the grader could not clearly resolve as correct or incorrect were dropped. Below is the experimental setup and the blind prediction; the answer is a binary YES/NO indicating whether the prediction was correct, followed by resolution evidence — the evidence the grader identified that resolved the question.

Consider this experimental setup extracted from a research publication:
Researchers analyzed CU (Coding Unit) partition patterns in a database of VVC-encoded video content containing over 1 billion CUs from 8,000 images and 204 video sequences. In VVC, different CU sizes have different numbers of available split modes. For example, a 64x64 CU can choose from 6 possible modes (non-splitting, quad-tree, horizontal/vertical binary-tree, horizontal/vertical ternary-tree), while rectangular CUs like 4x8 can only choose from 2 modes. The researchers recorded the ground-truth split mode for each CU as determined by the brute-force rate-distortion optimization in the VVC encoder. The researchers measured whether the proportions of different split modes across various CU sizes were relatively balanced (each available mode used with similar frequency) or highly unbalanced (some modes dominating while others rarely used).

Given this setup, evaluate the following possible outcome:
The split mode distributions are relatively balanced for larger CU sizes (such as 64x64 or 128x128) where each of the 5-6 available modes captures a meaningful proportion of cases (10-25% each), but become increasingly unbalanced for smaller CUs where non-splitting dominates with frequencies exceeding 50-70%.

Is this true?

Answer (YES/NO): NO